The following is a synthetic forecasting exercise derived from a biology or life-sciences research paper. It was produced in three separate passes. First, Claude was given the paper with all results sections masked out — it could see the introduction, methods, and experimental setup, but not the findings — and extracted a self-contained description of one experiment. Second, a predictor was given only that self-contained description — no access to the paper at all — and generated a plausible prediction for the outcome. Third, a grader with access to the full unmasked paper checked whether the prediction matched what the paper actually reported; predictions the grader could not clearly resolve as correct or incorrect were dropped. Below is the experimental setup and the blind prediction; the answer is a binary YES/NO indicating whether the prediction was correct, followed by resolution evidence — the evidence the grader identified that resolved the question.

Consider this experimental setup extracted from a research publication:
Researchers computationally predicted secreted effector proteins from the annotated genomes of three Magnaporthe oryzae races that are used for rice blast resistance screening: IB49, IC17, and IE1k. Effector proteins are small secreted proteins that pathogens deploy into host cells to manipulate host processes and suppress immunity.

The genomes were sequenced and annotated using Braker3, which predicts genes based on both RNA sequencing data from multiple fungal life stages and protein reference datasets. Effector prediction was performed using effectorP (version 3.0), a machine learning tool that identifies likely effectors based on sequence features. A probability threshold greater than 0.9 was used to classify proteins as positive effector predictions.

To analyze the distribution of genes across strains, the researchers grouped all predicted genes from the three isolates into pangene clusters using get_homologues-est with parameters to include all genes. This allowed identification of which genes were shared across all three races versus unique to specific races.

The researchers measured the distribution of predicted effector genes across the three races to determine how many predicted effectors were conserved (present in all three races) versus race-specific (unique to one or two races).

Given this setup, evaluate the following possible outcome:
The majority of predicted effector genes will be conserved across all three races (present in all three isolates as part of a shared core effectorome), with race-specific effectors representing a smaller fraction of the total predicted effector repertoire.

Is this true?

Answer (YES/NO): YES